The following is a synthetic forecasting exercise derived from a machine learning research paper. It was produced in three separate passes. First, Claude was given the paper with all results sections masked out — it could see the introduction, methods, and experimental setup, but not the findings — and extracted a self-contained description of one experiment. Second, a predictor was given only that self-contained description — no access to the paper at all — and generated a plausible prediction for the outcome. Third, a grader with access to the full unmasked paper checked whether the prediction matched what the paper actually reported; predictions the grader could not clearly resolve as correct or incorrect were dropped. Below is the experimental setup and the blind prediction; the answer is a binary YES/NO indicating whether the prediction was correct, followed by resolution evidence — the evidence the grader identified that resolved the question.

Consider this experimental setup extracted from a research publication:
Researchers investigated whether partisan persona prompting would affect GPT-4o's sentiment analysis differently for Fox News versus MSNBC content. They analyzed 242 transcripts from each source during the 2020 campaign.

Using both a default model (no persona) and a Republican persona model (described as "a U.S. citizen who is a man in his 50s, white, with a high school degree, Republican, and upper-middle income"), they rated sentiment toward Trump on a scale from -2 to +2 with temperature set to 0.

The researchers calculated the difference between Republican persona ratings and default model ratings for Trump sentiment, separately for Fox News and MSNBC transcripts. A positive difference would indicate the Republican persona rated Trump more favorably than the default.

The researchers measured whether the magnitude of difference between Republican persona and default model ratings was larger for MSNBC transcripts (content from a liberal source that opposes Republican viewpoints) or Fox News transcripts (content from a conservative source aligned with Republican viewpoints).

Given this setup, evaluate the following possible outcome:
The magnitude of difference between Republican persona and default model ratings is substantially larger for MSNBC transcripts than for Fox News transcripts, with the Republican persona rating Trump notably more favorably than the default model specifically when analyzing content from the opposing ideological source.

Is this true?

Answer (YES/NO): NO